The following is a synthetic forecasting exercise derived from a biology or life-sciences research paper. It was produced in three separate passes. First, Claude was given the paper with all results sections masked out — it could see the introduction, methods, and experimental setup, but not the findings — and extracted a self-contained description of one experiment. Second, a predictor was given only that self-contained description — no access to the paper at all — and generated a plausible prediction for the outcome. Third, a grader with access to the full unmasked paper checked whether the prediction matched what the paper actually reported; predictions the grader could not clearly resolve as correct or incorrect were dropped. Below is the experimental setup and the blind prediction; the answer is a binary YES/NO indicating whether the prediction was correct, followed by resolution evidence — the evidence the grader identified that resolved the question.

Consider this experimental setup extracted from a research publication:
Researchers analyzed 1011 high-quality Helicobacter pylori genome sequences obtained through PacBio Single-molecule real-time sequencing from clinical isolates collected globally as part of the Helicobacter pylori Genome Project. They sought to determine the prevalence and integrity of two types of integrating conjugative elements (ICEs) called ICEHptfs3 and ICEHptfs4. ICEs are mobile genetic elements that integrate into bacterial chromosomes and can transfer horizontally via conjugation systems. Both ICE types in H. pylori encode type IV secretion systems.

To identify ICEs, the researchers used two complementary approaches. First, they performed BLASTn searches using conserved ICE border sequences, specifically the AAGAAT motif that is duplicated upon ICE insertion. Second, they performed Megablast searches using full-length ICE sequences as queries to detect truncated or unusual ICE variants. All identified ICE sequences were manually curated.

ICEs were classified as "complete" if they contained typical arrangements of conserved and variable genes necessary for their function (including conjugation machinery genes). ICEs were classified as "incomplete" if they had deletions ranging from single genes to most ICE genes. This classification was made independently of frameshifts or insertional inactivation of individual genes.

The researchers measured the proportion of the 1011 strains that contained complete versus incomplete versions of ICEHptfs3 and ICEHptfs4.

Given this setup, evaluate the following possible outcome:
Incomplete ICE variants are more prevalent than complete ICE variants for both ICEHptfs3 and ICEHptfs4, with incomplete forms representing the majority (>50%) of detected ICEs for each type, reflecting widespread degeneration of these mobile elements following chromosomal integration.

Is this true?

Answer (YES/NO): YES